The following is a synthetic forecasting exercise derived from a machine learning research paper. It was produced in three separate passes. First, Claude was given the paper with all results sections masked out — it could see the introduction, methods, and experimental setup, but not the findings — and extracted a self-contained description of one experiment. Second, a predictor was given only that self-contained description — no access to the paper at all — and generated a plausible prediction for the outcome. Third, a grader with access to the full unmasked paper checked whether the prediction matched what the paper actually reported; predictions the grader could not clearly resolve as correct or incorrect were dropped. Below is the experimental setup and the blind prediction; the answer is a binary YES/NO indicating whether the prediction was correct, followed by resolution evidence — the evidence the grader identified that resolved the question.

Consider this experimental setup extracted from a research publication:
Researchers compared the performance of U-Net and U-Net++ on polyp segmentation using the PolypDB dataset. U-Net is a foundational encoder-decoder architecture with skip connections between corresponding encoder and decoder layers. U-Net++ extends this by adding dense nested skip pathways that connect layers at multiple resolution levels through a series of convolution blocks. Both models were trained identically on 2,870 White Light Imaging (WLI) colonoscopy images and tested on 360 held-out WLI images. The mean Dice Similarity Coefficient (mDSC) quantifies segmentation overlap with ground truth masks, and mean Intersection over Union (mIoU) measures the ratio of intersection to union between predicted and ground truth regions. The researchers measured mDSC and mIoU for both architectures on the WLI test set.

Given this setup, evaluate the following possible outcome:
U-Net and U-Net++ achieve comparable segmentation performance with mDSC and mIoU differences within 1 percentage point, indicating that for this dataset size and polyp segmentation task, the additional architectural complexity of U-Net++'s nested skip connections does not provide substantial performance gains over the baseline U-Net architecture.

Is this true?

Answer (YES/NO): NO